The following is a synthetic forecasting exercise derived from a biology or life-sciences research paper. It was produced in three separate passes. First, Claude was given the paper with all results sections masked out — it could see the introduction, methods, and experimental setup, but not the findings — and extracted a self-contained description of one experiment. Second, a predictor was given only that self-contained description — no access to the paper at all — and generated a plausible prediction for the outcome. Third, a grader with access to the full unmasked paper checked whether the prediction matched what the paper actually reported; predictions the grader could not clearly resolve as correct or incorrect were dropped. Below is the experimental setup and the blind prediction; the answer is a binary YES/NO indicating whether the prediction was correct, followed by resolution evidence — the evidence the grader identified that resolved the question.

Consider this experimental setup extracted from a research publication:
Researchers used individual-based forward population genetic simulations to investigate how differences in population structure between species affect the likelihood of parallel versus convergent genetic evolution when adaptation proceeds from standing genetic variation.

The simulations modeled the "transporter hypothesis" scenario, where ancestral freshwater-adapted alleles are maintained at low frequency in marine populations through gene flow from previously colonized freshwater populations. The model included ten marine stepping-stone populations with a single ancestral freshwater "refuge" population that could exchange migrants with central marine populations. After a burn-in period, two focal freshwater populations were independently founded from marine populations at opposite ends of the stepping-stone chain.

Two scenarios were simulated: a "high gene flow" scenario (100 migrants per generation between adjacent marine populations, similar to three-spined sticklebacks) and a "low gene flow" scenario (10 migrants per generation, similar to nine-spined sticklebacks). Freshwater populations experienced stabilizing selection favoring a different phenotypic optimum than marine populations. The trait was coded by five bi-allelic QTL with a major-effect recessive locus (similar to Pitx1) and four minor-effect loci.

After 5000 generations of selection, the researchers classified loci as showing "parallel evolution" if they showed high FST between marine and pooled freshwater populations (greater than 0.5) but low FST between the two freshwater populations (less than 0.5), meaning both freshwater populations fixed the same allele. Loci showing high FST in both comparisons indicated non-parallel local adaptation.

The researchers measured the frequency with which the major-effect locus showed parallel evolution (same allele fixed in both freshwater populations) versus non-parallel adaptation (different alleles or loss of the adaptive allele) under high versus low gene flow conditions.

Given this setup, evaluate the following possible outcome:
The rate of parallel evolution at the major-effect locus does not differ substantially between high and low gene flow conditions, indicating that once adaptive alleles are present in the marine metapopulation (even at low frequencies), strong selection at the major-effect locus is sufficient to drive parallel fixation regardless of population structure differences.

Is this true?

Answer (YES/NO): NO